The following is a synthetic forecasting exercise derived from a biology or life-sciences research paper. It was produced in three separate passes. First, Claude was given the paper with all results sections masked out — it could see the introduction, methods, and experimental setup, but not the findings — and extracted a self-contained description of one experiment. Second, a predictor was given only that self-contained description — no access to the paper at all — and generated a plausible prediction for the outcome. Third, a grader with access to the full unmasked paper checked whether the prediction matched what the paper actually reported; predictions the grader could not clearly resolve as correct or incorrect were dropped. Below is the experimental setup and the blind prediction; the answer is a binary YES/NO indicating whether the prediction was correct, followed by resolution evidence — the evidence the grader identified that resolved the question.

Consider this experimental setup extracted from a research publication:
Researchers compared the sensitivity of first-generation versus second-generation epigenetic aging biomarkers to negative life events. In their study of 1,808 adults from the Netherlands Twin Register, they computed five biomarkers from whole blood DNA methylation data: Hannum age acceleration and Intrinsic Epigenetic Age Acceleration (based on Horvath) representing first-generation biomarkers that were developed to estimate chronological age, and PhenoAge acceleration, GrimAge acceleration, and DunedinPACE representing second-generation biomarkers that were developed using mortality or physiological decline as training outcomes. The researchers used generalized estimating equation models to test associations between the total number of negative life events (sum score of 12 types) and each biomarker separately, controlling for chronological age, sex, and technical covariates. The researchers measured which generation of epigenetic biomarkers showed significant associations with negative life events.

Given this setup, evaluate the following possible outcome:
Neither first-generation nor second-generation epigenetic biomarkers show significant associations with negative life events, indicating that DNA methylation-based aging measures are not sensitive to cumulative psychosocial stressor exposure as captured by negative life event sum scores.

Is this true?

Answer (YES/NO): NO